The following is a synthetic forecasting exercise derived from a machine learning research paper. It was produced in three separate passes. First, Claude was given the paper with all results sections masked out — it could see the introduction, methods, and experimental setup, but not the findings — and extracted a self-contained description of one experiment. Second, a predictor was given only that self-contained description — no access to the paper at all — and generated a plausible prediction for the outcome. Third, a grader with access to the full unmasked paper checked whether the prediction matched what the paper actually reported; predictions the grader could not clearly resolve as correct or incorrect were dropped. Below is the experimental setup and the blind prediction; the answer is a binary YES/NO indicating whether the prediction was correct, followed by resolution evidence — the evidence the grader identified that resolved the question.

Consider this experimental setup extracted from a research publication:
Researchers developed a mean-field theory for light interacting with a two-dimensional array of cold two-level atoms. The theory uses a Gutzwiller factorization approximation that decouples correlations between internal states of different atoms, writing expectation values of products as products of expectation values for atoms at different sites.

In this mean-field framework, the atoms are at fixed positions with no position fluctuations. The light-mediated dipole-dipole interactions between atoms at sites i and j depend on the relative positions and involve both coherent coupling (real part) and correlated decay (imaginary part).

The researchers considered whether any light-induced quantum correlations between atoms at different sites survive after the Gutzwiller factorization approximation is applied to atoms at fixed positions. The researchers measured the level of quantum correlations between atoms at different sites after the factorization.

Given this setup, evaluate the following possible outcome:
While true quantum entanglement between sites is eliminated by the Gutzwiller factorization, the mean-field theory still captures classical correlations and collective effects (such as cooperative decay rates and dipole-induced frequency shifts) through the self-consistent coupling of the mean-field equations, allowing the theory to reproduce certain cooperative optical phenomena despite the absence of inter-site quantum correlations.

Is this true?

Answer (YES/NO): YES